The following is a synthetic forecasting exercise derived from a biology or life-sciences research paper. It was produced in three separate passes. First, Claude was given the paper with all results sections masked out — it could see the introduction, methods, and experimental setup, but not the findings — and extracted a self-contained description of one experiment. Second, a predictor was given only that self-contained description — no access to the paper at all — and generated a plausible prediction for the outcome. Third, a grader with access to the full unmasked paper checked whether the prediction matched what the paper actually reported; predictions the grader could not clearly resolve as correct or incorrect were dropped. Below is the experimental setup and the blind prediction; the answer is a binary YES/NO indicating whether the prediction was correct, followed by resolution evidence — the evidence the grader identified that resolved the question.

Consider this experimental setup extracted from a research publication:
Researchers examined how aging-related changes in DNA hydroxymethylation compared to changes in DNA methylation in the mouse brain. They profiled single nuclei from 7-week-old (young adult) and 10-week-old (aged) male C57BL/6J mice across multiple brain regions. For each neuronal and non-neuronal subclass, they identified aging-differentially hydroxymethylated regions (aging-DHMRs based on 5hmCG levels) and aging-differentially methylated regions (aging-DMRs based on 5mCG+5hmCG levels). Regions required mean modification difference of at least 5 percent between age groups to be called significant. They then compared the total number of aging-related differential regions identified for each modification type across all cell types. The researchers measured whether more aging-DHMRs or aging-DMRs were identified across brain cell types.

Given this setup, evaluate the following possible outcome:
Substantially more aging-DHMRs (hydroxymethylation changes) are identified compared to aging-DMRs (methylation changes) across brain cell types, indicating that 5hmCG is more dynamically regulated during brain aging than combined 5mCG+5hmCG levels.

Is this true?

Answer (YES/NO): YES